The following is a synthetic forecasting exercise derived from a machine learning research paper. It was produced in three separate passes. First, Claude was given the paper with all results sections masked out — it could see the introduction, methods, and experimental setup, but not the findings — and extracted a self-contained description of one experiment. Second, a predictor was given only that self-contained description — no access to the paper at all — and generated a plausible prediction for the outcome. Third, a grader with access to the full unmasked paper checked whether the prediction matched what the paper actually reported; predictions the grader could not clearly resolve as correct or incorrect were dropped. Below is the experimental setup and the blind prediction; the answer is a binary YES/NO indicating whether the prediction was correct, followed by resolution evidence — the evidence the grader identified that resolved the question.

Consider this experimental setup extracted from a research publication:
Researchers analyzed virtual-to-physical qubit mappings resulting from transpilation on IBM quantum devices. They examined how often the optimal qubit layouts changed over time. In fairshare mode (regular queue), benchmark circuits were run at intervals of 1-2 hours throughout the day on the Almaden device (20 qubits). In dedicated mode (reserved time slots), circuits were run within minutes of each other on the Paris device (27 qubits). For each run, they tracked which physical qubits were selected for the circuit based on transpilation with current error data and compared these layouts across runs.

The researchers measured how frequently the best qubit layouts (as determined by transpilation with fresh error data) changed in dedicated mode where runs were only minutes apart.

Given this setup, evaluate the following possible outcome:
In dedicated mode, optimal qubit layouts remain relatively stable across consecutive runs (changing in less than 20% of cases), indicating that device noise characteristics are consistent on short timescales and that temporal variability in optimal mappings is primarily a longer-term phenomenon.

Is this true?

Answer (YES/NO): NO